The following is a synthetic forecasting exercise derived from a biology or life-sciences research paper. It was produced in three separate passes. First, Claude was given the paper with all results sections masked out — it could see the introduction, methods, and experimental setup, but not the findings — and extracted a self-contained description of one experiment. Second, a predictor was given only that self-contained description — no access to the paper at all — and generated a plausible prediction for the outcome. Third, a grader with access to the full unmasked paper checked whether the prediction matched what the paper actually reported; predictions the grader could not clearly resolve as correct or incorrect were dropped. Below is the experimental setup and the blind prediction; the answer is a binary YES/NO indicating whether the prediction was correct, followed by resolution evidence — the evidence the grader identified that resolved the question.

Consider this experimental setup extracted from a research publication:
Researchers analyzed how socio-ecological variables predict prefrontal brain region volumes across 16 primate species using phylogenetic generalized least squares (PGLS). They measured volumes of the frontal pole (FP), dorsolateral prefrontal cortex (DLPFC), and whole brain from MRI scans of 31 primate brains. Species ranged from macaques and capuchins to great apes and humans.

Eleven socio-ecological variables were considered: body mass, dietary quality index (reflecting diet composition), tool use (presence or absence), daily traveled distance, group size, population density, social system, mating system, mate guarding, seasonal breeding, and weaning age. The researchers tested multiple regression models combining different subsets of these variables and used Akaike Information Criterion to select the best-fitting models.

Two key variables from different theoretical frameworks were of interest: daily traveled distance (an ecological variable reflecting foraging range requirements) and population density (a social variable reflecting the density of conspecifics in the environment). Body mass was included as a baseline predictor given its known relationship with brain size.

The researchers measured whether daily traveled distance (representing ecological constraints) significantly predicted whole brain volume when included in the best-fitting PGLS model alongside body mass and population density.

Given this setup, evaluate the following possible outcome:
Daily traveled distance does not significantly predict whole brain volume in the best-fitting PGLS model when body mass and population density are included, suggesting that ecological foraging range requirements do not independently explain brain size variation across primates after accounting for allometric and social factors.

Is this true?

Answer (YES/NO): NO